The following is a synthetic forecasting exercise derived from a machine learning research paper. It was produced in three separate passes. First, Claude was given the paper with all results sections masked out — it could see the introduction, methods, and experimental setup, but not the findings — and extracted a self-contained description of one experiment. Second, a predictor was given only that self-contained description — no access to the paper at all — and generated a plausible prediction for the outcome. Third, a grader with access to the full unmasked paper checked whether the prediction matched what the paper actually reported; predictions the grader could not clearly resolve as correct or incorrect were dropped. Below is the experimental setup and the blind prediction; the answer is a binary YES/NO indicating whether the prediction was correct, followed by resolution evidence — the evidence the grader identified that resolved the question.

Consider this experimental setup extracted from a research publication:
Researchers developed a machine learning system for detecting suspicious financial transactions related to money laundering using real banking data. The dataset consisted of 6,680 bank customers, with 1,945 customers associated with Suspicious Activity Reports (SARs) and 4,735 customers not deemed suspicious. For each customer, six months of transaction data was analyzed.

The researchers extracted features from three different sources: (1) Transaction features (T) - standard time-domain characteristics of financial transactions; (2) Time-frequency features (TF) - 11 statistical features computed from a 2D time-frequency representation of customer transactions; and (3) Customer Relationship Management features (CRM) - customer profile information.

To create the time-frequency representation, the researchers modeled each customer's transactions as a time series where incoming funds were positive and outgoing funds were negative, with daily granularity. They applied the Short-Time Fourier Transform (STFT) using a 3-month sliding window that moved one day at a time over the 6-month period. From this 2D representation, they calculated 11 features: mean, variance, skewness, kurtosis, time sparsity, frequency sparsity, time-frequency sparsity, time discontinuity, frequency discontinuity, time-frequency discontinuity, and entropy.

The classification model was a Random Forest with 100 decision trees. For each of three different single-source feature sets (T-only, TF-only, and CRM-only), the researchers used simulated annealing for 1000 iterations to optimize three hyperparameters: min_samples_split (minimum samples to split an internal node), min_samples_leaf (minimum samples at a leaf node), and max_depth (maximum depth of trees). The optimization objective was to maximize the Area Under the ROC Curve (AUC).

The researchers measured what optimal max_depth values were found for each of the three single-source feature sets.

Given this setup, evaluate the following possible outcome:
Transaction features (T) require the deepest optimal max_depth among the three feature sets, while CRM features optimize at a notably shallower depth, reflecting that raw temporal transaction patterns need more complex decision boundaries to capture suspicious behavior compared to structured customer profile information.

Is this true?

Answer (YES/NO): NO